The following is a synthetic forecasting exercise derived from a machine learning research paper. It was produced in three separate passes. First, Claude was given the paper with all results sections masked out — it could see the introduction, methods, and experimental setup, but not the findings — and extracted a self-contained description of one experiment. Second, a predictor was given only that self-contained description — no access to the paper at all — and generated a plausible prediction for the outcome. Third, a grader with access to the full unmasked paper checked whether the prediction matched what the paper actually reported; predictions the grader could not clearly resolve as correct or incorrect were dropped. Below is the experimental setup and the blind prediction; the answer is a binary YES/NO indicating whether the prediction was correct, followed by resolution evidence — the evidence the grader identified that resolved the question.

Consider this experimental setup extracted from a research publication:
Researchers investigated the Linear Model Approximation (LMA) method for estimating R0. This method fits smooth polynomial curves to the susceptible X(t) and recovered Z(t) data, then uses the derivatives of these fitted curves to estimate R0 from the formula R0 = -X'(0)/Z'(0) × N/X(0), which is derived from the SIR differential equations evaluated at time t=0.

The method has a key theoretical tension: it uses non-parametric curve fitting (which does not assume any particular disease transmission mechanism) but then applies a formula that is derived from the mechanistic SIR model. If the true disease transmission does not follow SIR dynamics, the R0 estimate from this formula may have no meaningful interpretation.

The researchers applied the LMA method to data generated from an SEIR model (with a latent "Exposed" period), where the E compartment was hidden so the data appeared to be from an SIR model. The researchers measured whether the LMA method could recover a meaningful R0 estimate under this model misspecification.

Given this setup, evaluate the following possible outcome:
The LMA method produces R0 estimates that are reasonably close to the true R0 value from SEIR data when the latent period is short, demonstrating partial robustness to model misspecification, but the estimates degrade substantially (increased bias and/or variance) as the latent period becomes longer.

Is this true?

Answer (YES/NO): NO